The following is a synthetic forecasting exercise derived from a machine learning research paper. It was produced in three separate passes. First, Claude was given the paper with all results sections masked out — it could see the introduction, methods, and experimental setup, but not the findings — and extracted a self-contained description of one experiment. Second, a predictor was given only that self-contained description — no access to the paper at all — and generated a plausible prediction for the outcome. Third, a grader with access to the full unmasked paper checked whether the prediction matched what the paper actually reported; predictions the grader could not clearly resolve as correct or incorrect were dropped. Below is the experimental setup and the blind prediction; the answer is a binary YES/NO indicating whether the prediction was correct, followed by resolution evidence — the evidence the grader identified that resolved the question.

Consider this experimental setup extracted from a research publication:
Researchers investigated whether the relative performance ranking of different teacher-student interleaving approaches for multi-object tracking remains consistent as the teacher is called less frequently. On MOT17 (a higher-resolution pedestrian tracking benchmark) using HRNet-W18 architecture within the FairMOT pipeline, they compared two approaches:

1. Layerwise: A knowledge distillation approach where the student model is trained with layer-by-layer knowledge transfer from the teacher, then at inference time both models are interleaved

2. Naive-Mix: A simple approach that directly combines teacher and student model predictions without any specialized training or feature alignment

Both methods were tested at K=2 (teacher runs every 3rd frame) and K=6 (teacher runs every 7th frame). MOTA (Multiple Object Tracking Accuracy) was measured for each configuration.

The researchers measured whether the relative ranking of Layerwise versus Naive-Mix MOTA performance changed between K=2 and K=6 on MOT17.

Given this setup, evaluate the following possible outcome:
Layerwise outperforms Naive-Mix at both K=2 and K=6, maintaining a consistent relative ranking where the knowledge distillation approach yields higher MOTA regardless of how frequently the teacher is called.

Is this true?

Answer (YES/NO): YES